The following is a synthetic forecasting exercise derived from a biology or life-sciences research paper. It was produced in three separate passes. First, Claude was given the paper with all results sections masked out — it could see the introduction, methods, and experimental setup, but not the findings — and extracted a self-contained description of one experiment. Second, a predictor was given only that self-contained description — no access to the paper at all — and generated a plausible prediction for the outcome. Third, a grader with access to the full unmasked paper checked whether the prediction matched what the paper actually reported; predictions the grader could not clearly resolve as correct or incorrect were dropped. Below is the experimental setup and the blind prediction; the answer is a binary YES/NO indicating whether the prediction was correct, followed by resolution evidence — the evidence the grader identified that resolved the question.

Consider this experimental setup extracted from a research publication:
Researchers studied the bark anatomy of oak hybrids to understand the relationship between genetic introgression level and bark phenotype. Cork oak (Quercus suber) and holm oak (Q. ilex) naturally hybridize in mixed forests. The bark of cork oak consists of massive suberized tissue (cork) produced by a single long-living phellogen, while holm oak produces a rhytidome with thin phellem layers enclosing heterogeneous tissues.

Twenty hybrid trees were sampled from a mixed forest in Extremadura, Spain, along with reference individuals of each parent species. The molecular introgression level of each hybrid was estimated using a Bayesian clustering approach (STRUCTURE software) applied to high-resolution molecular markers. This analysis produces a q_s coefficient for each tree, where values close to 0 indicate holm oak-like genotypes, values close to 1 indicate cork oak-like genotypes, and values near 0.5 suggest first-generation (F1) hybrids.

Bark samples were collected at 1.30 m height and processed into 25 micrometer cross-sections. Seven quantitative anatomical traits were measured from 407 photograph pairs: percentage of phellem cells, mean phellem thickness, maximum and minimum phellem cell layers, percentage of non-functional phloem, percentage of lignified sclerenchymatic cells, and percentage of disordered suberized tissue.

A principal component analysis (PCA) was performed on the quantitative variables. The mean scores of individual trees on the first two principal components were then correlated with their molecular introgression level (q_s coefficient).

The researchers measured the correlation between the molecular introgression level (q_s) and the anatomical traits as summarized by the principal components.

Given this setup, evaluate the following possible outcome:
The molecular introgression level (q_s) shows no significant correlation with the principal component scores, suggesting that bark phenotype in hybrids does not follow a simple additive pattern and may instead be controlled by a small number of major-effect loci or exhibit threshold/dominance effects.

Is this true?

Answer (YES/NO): YES